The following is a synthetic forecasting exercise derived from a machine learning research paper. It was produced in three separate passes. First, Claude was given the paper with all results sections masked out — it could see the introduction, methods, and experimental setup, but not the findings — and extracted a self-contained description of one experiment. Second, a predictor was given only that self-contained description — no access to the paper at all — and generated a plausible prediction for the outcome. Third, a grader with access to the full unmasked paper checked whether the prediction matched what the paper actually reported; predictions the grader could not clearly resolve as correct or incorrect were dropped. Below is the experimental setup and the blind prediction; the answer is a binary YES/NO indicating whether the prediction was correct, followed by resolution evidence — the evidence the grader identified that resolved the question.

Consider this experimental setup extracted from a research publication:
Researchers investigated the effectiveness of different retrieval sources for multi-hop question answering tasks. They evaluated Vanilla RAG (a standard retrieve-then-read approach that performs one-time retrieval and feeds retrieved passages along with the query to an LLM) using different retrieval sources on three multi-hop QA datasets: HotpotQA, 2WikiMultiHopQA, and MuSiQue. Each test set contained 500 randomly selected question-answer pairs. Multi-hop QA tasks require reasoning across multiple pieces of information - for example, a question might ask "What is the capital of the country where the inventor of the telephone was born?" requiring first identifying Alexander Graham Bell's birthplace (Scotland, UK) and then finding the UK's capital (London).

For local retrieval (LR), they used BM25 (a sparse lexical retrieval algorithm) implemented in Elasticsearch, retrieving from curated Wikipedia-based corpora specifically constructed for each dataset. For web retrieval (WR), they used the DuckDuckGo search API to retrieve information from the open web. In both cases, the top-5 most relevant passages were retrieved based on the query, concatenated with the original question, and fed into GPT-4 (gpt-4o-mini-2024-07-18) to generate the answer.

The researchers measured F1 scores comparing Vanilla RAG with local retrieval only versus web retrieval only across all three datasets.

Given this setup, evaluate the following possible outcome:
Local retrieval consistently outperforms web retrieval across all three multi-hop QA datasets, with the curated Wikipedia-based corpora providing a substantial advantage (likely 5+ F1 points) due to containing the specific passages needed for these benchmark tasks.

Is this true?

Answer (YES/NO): NO